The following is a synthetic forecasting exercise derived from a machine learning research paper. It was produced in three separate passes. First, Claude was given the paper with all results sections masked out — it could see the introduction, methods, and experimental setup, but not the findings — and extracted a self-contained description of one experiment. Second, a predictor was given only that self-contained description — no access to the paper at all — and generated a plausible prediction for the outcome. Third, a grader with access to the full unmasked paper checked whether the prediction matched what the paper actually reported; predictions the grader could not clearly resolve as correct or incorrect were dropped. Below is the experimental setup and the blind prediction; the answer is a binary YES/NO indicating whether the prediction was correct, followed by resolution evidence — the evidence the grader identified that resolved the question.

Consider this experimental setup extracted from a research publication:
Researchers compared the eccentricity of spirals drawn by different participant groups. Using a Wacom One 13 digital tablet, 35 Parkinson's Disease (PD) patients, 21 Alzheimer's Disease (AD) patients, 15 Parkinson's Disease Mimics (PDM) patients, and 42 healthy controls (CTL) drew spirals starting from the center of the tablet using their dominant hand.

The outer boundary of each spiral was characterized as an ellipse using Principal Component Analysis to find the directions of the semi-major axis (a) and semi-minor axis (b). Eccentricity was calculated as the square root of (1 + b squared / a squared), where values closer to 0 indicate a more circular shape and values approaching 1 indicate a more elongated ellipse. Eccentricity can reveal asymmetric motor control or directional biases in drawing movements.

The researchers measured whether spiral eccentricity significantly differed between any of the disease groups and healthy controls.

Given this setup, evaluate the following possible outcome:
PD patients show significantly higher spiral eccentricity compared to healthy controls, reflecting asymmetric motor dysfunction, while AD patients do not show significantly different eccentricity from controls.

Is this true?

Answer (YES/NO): NO